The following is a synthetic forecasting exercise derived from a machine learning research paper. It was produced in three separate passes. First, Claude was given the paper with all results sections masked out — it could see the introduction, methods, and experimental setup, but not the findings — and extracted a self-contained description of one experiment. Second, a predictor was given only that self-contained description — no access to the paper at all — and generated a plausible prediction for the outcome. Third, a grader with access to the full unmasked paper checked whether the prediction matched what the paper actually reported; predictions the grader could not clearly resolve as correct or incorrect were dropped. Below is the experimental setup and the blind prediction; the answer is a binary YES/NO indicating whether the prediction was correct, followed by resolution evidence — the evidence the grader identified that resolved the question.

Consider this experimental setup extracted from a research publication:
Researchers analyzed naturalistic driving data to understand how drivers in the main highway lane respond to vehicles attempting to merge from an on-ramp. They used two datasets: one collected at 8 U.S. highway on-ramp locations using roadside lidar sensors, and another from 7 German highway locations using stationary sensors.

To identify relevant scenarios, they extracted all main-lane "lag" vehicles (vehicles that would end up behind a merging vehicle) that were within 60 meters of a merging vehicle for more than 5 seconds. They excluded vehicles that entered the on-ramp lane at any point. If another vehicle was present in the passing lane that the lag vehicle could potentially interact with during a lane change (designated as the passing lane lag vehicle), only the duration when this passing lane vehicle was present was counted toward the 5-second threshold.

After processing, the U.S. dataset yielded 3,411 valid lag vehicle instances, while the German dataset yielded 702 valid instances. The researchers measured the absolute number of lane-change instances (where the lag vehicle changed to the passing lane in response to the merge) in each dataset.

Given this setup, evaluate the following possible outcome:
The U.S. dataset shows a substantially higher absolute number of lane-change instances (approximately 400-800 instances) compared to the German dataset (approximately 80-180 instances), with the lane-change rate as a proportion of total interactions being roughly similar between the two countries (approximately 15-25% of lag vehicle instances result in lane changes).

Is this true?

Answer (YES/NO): NO